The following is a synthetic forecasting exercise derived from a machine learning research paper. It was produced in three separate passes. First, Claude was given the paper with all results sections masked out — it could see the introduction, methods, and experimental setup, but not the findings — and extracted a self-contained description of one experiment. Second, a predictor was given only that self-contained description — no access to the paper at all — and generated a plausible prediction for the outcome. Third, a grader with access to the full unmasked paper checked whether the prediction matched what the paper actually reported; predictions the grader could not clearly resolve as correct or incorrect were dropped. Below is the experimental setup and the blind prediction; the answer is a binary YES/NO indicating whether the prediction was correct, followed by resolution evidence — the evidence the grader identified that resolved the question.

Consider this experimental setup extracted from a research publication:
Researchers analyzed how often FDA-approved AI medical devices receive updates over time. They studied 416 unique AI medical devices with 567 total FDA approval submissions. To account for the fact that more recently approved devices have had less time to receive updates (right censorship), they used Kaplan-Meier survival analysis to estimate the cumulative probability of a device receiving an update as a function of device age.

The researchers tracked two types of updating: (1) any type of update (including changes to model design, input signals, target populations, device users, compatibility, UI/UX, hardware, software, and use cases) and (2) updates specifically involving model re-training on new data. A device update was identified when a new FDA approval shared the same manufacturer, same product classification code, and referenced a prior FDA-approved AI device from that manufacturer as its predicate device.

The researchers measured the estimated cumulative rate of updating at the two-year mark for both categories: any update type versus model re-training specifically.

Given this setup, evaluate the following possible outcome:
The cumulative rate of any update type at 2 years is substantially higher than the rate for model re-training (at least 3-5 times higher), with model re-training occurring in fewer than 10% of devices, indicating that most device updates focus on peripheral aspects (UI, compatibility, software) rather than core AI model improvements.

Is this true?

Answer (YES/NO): YES